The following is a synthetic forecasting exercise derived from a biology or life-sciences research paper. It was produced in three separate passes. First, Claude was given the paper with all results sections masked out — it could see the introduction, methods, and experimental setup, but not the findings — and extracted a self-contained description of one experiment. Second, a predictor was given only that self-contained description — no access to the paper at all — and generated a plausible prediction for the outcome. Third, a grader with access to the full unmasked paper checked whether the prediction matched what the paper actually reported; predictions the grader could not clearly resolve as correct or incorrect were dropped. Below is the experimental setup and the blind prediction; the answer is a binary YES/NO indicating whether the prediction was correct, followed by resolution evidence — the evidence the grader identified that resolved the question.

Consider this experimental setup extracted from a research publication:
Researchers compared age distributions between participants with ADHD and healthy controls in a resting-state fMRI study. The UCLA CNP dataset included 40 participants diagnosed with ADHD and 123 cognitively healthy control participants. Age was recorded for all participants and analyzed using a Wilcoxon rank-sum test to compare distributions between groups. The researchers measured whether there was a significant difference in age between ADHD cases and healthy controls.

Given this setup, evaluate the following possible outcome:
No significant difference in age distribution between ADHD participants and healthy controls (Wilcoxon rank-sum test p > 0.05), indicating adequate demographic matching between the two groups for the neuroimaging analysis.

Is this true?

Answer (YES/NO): YES